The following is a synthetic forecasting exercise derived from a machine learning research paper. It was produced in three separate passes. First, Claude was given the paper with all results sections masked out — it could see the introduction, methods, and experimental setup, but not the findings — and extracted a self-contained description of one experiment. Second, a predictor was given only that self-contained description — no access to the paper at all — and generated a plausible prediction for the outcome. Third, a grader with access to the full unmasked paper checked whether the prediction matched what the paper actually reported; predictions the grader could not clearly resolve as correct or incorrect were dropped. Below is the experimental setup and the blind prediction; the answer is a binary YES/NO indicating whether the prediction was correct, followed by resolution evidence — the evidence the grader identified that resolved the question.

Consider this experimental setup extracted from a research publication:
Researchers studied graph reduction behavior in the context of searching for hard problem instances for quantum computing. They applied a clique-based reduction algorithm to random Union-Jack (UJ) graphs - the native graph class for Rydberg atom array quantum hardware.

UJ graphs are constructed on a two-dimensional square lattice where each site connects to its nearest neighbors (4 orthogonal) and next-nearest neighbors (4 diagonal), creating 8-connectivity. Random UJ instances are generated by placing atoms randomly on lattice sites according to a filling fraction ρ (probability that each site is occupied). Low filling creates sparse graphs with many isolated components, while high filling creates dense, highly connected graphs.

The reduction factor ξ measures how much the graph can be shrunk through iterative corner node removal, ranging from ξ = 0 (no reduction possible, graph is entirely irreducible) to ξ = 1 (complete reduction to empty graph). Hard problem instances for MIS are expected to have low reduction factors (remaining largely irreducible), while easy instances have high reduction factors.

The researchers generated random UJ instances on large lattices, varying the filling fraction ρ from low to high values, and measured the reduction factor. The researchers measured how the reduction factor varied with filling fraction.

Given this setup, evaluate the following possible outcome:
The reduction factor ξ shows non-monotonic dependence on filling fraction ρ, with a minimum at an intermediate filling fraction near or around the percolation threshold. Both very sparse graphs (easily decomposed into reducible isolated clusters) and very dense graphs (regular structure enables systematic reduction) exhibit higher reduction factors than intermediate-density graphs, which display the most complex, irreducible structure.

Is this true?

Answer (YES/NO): NO